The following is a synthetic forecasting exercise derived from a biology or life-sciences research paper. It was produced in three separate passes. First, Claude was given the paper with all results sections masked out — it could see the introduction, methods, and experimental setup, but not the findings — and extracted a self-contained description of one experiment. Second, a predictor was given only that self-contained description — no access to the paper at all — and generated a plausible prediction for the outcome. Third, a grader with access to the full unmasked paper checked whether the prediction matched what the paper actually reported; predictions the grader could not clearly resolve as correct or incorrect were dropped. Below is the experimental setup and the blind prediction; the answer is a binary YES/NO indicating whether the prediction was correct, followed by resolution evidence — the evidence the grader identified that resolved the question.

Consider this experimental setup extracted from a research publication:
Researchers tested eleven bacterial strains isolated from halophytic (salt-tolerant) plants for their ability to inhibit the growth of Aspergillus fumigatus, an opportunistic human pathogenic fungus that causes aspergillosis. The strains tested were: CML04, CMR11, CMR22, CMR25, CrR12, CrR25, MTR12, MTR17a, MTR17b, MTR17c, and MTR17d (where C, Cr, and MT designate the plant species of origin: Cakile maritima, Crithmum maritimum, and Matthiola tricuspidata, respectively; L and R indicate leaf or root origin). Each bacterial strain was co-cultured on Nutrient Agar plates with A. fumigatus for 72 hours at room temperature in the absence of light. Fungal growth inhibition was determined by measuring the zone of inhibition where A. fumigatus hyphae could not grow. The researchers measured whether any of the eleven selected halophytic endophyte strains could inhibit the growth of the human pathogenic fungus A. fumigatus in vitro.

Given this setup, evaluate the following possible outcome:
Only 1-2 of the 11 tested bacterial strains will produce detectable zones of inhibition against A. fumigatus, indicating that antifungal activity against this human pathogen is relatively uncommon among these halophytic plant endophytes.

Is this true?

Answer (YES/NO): NO